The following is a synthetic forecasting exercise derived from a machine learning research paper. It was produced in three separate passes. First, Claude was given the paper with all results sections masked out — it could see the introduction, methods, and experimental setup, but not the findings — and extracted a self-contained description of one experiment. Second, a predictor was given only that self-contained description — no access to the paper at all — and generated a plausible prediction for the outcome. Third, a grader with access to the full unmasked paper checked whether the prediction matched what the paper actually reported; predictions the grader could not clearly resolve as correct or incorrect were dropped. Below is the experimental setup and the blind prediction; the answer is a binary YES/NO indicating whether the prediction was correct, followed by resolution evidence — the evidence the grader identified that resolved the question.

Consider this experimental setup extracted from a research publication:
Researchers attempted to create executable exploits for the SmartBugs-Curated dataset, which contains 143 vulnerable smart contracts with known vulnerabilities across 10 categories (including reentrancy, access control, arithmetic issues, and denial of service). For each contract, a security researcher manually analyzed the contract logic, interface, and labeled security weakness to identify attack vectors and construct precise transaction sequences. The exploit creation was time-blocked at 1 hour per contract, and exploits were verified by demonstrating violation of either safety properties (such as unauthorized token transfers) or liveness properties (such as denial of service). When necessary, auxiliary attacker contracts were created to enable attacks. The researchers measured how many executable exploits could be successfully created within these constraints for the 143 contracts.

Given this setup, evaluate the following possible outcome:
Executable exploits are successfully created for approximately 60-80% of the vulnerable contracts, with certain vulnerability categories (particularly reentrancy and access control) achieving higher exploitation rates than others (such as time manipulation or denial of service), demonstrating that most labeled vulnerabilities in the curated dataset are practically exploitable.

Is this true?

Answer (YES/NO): YES